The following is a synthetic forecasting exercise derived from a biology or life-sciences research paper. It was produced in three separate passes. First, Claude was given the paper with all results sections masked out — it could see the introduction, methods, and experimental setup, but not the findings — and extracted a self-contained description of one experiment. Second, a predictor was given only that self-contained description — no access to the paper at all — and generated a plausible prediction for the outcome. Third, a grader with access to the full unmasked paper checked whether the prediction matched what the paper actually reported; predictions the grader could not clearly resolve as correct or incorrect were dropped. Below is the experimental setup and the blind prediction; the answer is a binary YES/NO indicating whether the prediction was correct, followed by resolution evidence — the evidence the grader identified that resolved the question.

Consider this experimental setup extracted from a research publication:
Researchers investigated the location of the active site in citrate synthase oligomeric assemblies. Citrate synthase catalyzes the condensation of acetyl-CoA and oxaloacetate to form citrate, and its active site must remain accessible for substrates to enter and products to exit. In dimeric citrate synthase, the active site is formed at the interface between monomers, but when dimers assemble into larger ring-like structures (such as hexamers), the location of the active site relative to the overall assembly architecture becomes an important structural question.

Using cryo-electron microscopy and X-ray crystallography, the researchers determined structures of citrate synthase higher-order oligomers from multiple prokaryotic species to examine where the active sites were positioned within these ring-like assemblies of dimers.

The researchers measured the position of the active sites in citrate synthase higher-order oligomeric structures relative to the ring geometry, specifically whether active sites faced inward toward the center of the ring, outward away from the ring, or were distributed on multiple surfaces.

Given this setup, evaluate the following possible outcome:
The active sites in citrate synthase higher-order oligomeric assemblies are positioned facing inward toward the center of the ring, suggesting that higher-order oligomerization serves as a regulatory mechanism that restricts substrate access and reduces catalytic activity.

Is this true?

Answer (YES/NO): NO